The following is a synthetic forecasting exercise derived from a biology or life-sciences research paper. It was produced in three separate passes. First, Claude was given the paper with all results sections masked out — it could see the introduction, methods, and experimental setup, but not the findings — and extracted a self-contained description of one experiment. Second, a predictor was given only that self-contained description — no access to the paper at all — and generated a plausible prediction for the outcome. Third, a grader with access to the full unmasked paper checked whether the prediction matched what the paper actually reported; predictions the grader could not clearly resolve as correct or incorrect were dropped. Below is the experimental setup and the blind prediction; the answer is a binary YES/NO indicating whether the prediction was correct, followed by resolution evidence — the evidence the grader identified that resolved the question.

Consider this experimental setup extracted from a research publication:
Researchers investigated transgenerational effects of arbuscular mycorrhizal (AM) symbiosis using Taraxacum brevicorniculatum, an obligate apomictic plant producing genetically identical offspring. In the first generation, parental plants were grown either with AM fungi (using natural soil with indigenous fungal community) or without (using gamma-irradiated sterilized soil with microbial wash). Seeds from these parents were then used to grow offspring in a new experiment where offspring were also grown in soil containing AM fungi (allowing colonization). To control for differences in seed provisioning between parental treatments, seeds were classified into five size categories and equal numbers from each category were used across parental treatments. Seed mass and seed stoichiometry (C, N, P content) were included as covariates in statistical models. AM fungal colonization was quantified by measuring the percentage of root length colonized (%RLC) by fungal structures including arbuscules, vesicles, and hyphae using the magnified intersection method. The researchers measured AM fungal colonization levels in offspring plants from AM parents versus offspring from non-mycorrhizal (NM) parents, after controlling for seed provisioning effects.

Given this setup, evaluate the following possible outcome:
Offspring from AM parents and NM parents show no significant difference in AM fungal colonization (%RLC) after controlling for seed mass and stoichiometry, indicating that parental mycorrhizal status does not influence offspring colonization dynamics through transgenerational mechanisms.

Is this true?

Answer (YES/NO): NO